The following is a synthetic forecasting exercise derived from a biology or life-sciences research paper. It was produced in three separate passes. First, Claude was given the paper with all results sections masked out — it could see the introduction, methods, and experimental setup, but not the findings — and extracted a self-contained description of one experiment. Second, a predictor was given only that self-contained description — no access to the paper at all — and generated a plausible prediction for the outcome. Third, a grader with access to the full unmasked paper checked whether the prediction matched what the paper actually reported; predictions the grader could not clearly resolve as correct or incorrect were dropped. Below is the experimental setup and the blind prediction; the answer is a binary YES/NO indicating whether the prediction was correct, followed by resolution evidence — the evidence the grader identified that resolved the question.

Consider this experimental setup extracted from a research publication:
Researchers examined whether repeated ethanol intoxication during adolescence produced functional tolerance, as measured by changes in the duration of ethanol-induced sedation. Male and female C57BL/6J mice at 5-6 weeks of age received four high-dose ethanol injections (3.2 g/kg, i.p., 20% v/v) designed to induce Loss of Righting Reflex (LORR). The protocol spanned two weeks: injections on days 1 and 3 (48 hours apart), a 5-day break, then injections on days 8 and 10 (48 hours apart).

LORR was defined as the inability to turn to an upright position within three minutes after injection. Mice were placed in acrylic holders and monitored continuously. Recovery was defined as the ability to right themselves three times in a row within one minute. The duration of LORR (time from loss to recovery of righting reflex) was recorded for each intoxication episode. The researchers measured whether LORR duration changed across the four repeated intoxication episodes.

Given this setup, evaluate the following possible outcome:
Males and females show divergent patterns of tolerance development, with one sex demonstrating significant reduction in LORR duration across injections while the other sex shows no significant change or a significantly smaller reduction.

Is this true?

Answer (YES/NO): NO